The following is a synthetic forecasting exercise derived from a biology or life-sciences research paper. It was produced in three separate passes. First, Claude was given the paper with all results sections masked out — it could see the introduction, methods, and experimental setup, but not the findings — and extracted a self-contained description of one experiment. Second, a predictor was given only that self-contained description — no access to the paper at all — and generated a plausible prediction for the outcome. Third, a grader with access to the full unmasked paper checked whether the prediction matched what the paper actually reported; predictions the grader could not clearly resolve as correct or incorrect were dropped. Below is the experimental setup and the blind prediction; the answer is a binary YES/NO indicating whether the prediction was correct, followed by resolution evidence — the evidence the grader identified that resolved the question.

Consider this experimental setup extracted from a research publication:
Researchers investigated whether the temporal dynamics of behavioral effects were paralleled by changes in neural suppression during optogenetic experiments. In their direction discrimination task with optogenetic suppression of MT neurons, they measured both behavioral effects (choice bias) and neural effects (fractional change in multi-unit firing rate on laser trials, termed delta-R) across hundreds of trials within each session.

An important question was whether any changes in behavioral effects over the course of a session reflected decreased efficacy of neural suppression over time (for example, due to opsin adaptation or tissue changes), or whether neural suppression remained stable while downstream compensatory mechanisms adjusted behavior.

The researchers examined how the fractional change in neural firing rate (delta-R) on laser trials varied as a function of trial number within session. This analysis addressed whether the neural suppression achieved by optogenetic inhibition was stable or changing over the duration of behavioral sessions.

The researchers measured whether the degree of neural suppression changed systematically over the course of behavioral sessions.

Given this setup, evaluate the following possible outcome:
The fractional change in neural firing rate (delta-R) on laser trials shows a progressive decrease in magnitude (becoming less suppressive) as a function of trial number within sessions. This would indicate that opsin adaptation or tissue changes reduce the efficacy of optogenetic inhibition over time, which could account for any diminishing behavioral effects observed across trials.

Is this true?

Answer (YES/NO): NO